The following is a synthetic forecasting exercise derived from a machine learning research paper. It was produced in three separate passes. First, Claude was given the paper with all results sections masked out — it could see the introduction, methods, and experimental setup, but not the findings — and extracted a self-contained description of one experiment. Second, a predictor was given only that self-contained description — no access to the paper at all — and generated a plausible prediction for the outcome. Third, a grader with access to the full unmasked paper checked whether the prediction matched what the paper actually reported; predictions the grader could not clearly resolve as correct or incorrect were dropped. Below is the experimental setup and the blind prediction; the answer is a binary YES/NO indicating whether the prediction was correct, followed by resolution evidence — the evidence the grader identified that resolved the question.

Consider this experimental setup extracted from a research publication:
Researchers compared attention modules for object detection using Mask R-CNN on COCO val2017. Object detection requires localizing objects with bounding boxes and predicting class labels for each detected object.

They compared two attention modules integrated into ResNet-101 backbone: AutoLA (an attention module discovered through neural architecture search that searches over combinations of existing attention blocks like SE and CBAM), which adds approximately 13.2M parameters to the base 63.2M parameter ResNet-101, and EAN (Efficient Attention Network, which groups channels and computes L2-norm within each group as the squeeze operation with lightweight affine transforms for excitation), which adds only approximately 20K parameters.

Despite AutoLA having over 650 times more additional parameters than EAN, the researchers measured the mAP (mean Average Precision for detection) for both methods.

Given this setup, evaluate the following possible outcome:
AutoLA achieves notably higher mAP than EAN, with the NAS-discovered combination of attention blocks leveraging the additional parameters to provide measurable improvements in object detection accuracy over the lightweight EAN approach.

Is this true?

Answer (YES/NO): NO